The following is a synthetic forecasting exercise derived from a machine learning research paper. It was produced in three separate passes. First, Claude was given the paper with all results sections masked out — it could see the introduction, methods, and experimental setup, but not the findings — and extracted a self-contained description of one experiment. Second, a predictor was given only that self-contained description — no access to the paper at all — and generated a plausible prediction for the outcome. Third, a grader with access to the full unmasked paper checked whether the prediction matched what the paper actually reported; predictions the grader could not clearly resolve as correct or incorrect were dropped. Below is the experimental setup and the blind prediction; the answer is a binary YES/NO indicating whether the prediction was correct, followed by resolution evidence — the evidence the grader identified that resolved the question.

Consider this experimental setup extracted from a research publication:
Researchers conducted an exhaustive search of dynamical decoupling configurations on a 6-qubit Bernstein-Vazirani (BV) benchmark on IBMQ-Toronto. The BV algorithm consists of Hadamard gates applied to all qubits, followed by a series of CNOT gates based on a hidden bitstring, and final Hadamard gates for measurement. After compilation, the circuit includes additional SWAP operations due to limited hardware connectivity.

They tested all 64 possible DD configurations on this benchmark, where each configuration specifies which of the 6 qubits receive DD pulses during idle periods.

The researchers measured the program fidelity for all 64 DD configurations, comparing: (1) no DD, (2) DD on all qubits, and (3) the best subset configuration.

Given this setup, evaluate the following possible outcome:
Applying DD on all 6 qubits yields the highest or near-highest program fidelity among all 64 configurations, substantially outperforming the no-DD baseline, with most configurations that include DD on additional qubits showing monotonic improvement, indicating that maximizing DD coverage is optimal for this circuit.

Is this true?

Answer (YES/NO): NO